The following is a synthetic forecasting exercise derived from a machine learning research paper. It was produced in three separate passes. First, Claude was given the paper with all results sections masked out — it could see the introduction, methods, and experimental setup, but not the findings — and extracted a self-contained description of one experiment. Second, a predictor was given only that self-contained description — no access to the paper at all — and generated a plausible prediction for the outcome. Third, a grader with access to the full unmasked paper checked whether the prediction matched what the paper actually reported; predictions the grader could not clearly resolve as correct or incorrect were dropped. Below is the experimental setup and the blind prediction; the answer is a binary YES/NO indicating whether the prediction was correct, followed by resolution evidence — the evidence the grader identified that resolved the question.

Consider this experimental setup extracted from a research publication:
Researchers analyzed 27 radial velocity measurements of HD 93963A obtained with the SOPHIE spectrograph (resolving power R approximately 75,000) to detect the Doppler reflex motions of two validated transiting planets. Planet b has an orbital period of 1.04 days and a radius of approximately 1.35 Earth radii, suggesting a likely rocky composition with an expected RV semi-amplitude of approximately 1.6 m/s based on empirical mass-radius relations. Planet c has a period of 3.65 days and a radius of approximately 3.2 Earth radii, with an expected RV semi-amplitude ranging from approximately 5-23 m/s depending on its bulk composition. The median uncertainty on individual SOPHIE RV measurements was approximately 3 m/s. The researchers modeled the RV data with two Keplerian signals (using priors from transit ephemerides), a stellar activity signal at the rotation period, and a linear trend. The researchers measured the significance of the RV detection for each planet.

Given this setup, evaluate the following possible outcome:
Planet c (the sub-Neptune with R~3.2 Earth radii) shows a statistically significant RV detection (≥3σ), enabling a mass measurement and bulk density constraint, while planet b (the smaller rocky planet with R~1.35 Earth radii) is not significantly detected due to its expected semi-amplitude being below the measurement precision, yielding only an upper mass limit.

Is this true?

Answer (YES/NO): NO